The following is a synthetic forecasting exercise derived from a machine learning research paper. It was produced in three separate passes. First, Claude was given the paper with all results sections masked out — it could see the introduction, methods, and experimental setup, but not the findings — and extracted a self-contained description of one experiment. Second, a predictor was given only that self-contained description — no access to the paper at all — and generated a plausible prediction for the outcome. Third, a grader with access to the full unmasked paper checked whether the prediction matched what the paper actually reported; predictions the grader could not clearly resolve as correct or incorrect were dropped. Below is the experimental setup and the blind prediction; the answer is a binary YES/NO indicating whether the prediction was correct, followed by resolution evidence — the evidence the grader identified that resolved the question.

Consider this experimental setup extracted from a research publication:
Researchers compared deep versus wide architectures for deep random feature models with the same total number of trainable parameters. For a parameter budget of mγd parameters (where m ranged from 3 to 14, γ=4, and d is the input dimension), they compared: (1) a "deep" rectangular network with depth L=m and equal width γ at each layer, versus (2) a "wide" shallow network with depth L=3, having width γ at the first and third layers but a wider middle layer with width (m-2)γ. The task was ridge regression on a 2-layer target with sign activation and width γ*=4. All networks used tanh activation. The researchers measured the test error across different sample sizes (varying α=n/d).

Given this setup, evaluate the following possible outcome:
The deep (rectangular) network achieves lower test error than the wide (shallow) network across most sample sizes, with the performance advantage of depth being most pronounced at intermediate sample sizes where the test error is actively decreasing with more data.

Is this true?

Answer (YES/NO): NO